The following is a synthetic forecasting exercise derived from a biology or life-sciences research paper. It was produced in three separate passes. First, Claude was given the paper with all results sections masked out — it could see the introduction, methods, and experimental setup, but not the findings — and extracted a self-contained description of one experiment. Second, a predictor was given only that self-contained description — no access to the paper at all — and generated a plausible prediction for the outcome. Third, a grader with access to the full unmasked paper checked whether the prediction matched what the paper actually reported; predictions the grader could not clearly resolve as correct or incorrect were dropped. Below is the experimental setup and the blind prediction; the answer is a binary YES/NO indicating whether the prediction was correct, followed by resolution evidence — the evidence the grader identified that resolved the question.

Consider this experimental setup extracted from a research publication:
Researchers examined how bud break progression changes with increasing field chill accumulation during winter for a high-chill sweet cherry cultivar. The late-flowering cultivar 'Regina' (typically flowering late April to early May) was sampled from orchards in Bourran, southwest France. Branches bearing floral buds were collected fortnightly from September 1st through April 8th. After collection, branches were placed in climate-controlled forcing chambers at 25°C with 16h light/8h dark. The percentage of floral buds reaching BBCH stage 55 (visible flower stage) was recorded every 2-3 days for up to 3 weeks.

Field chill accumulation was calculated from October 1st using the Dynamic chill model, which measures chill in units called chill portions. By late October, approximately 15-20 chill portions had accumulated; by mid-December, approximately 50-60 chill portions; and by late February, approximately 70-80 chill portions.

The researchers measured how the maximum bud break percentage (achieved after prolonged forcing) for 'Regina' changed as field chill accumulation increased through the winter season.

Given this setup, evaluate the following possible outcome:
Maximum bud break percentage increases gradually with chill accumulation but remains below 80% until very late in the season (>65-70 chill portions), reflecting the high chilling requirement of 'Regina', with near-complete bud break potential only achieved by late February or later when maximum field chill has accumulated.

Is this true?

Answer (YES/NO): YES